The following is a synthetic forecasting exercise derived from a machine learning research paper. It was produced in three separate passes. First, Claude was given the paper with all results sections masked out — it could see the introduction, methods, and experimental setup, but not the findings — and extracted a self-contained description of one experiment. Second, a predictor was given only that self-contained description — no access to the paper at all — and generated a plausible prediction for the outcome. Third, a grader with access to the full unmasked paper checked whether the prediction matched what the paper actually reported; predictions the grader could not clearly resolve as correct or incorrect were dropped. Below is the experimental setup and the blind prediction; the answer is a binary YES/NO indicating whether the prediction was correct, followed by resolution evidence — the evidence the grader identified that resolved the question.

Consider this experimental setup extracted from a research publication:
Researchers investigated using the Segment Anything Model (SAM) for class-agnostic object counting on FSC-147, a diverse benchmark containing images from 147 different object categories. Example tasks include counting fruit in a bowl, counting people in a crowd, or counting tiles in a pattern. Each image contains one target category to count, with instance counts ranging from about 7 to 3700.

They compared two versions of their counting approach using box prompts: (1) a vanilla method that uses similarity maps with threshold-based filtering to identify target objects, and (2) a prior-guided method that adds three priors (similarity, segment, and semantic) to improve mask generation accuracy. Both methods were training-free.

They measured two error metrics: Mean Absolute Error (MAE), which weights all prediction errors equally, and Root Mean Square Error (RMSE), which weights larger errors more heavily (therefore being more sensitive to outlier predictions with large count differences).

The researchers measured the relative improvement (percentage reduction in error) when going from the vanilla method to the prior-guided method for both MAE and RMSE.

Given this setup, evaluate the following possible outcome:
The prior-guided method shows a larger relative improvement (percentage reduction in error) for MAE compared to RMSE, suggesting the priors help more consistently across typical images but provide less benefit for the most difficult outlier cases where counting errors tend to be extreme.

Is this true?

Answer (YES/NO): YES